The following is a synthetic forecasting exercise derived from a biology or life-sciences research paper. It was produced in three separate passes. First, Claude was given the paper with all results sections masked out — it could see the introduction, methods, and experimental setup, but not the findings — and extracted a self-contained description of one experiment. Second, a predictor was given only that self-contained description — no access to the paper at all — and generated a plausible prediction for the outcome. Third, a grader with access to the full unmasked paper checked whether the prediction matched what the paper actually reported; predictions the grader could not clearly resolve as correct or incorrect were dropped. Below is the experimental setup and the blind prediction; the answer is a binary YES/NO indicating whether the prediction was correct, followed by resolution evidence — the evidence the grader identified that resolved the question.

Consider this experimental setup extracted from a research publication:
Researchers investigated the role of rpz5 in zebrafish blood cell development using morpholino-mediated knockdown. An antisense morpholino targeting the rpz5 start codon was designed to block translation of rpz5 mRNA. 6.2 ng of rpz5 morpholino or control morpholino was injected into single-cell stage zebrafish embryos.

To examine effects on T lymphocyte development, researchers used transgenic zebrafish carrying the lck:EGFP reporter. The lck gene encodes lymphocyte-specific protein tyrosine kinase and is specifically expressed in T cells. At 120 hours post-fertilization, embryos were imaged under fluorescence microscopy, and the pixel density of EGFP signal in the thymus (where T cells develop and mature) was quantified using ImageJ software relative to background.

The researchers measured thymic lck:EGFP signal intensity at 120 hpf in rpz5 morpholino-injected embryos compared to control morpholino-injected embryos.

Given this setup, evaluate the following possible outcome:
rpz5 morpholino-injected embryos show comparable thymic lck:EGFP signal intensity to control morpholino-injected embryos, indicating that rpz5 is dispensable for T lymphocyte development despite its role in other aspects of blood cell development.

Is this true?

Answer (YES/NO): YES